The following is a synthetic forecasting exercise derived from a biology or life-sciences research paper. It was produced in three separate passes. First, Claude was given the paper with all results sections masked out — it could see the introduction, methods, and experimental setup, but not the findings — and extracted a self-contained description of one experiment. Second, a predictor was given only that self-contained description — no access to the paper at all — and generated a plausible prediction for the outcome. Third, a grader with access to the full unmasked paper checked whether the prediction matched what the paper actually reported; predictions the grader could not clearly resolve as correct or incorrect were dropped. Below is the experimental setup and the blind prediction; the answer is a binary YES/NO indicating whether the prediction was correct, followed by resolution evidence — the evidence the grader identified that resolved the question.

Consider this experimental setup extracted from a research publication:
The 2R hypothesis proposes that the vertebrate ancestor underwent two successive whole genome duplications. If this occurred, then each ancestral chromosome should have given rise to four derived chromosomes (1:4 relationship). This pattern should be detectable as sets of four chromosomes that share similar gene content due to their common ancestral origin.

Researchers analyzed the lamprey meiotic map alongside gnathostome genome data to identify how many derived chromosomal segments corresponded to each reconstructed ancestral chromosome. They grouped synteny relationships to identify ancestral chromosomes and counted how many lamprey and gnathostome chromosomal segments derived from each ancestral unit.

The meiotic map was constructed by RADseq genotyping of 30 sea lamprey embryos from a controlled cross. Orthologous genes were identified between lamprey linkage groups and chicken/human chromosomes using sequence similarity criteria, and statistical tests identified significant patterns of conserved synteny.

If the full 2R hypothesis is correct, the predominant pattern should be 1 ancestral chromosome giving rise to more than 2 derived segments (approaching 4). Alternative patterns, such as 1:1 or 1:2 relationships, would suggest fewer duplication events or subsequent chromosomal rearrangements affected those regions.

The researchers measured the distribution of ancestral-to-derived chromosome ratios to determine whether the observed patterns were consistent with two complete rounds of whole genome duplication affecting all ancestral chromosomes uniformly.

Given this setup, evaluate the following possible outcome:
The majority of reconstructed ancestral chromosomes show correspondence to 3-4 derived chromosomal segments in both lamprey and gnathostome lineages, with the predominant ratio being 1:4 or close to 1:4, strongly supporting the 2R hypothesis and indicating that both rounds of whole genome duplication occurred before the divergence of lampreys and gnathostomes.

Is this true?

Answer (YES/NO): NO